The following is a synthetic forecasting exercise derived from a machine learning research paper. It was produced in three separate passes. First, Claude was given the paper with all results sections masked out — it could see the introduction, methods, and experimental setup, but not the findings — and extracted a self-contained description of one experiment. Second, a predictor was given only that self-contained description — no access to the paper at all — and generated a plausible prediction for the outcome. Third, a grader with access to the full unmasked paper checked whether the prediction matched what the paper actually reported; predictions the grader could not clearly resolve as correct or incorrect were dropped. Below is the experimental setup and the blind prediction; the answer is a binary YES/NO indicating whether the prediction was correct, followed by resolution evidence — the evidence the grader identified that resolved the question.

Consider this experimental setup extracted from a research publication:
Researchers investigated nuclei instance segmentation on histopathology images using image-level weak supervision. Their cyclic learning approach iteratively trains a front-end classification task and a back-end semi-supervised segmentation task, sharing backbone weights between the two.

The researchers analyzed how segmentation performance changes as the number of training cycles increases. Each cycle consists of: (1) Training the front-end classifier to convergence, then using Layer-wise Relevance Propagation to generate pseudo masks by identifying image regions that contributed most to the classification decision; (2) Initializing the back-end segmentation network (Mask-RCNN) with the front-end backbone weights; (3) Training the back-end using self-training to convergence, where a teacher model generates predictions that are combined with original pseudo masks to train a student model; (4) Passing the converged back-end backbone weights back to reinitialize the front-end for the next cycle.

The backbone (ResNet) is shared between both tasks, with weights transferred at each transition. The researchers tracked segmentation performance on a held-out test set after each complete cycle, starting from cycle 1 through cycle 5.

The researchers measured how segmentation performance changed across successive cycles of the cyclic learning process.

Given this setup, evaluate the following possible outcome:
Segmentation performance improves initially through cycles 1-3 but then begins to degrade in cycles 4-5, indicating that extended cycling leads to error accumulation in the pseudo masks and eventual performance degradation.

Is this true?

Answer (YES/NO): NO